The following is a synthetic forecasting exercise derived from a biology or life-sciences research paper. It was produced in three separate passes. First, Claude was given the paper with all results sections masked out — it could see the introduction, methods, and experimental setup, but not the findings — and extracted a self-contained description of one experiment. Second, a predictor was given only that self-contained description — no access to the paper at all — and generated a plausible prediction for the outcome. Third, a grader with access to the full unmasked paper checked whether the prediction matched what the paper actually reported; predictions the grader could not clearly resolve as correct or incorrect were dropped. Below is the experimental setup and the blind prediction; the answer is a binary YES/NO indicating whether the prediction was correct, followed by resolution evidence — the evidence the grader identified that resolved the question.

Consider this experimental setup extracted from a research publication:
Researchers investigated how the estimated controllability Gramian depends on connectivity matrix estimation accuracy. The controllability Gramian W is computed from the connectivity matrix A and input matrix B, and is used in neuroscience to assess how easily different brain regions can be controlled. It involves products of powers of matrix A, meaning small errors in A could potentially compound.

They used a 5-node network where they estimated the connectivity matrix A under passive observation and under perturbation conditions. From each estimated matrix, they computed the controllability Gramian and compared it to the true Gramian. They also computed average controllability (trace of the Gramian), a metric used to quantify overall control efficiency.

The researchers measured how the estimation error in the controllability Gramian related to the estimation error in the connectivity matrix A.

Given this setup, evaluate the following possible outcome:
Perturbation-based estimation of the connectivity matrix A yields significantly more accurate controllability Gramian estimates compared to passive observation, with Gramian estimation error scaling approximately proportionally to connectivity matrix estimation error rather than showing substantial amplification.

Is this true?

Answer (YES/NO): NO